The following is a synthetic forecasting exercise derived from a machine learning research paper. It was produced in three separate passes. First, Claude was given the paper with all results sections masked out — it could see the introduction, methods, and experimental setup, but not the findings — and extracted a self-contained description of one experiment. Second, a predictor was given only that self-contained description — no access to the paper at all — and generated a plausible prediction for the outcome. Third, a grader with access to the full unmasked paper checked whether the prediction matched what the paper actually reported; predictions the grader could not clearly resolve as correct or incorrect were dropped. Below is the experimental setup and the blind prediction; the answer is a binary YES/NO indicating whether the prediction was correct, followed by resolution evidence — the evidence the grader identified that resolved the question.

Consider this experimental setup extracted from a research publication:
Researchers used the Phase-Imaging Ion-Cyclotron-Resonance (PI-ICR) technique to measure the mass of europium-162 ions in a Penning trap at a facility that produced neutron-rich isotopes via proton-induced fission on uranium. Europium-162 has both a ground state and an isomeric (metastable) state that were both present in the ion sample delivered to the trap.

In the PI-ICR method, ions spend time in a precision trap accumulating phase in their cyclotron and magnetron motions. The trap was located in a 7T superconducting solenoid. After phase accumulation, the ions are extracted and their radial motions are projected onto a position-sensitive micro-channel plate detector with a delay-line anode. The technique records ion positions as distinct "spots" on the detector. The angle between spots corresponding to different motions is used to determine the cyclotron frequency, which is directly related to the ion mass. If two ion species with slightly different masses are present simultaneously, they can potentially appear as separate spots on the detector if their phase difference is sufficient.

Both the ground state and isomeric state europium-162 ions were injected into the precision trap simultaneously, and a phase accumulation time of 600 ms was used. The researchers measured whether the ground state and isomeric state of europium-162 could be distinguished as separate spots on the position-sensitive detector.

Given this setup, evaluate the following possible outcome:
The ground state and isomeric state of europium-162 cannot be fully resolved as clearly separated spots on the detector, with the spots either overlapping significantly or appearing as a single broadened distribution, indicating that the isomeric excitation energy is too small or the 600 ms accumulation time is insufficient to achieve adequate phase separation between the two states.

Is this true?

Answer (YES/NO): NO